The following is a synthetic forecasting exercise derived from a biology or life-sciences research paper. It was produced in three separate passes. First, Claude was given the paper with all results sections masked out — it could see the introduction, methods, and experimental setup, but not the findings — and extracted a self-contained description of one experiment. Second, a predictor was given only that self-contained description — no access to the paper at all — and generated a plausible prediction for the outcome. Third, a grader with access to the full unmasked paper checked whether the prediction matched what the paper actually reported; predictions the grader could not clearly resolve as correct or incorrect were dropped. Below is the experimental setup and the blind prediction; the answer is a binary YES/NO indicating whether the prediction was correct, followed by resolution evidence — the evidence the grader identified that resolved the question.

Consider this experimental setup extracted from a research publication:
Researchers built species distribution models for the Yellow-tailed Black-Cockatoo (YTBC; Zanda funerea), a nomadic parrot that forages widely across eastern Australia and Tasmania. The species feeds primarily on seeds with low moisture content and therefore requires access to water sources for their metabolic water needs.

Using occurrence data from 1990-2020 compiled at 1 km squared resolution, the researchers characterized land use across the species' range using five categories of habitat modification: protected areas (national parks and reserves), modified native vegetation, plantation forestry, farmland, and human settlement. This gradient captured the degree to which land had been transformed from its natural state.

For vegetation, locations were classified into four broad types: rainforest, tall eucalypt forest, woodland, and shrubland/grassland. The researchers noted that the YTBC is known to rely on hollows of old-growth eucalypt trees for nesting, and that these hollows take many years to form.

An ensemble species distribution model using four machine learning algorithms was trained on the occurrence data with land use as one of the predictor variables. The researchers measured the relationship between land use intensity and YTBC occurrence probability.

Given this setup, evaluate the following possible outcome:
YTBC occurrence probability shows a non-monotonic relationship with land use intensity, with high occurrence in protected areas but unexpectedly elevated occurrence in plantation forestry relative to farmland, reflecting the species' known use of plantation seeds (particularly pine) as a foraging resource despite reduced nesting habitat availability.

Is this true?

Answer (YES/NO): YES